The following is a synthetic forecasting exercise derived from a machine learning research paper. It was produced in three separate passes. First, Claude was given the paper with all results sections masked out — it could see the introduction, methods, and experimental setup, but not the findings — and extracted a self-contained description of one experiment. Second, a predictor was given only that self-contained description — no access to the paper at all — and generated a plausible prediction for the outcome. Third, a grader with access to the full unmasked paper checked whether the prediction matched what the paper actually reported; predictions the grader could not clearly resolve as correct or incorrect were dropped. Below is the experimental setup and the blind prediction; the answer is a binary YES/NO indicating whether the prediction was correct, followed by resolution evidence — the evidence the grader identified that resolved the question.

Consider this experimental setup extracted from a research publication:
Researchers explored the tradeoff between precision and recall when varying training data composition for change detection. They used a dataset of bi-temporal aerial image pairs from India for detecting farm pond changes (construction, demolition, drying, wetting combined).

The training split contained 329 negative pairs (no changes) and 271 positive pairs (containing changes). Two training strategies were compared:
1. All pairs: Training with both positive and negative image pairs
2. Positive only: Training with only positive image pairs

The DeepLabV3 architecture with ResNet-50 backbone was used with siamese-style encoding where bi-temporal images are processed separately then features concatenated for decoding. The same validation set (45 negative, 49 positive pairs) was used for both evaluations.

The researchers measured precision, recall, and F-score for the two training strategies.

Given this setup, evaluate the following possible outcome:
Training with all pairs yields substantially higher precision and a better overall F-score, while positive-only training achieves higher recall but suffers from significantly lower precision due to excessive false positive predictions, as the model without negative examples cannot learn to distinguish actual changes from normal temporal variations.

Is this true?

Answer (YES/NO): YES